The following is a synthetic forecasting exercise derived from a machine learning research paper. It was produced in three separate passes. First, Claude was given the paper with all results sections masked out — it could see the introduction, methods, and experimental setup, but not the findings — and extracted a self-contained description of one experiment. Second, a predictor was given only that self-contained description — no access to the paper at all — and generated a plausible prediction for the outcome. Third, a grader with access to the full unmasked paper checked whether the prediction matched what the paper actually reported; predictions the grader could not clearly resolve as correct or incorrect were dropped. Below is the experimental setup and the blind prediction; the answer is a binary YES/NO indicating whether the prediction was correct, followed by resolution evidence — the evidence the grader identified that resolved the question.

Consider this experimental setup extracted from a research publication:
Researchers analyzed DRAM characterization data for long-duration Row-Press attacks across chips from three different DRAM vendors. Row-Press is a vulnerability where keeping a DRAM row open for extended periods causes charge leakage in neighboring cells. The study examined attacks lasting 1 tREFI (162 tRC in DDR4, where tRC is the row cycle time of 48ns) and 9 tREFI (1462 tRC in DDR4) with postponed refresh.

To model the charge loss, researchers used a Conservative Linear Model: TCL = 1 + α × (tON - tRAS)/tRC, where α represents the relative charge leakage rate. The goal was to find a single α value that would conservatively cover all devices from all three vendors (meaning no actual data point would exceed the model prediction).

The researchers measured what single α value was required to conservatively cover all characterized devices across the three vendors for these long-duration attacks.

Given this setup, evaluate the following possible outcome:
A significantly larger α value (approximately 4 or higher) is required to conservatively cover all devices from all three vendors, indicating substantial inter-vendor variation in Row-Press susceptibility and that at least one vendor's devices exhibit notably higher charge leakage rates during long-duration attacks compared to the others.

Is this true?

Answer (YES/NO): NO